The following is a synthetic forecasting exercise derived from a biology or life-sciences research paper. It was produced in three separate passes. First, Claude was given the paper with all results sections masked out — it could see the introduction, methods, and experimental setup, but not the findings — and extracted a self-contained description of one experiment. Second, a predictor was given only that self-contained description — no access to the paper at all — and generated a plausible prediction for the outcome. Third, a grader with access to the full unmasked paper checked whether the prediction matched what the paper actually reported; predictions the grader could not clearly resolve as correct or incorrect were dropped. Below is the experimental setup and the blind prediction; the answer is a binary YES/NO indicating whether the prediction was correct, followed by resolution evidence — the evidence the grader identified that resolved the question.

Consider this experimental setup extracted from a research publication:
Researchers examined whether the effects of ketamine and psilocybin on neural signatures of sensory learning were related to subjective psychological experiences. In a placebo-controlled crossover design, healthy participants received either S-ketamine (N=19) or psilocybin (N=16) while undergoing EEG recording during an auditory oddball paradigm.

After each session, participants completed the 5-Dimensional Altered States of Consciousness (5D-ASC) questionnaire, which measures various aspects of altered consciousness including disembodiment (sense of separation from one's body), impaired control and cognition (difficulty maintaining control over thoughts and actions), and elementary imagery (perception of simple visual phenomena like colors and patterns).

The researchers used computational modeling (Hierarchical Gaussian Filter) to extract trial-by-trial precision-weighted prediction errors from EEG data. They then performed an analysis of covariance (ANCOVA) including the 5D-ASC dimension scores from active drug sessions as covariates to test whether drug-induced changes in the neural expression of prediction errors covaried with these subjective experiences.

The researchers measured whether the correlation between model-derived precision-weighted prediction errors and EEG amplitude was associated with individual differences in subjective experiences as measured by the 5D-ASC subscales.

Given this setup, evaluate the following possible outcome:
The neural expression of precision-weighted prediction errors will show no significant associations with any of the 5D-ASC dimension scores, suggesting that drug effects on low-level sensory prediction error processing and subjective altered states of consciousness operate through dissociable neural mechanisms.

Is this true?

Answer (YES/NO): NO